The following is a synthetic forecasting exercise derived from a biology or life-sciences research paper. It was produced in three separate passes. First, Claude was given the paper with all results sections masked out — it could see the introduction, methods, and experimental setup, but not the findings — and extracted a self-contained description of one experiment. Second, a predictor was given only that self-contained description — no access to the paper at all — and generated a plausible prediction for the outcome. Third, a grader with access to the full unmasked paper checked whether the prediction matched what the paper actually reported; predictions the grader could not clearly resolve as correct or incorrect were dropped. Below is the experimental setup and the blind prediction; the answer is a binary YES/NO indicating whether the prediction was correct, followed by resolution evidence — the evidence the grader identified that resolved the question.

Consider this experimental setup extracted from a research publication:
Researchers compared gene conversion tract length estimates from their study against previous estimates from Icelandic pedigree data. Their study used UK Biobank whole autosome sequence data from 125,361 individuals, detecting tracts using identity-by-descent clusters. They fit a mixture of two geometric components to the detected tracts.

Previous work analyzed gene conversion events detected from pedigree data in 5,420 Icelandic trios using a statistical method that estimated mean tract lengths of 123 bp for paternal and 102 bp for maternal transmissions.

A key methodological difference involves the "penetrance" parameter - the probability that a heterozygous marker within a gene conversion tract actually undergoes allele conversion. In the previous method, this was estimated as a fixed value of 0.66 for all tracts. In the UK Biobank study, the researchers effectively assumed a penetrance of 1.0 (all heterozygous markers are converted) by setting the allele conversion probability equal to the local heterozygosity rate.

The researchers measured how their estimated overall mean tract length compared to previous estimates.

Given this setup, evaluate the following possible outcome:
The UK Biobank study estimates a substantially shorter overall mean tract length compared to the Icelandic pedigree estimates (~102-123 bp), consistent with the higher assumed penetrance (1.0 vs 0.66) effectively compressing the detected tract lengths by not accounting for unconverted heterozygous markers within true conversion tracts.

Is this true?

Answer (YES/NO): YES